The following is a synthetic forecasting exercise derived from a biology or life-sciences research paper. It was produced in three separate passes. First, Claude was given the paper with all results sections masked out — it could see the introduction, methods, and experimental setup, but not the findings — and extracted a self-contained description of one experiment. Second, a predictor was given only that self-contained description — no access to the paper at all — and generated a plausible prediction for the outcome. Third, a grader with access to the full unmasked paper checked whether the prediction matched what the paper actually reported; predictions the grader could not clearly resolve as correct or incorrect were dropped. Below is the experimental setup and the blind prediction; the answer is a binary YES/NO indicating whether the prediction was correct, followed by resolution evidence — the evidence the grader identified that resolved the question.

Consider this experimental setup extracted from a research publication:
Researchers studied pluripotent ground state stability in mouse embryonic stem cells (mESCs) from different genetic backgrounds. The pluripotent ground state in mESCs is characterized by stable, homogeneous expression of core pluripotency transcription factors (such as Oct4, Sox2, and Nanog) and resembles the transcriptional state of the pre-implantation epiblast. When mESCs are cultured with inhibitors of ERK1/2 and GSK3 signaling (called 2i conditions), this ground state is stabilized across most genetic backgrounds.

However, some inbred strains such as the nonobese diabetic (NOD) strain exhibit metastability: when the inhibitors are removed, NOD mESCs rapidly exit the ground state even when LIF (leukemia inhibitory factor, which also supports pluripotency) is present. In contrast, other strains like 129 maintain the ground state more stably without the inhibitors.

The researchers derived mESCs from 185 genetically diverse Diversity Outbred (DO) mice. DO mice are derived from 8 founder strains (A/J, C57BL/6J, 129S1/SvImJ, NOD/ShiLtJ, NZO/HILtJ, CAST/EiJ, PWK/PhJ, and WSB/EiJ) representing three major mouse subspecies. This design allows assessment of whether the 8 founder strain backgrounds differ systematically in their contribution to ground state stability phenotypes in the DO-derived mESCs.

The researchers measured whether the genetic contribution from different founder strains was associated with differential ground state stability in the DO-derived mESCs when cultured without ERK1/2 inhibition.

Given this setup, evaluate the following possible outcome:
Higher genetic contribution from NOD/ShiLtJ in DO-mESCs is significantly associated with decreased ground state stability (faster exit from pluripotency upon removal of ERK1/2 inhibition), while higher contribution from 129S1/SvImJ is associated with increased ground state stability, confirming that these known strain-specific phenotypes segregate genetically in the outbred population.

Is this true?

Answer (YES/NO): YES